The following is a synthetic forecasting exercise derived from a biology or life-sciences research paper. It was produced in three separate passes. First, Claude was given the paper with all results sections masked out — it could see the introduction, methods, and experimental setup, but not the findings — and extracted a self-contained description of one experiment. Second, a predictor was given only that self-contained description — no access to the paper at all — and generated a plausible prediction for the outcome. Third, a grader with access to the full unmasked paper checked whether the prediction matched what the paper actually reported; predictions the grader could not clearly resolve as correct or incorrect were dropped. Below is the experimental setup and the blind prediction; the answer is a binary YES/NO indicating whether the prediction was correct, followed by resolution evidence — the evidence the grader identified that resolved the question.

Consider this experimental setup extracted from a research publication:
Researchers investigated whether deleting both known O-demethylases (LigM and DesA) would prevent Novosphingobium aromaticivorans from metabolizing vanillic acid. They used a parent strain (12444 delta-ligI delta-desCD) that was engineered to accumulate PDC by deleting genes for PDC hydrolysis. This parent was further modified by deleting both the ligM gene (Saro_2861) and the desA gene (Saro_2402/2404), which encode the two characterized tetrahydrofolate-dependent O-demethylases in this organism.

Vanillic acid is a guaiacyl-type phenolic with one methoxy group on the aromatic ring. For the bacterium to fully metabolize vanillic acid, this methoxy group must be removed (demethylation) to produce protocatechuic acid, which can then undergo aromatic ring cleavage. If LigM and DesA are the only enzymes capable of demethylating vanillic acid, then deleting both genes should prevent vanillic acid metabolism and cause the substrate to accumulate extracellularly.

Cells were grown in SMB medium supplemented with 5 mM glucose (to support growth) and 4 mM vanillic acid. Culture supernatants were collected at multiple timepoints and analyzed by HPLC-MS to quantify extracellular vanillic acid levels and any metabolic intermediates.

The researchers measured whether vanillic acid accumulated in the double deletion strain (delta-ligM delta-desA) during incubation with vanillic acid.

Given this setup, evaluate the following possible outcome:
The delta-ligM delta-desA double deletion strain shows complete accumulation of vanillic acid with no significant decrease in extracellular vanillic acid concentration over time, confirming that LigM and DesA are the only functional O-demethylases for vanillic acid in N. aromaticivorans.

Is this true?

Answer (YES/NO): NO